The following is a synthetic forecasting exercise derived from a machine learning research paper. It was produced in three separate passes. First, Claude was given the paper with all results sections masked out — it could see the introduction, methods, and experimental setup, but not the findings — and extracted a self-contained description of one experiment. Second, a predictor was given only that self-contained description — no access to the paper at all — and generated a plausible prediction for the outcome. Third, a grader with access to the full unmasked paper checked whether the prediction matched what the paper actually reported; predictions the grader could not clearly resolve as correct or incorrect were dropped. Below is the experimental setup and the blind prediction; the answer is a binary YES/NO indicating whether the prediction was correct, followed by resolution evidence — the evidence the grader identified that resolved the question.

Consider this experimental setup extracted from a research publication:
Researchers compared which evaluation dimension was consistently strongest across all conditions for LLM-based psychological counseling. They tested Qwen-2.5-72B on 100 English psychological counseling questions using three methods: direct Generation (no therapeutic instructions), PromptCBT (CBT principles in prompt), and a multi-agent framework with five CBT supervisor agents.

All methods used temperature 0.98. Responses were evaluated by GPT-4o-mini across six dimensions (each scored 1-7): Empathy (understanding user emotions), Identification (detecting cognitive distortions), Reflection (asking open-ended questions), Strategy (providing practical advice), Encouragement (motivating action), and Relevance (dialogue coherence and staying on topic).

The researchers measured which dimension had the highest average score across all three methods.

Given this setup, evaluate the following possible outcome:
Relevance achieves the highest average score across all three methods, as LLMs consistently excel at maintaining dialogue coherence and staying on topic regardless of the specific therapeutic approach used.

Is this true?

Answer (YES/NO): YES